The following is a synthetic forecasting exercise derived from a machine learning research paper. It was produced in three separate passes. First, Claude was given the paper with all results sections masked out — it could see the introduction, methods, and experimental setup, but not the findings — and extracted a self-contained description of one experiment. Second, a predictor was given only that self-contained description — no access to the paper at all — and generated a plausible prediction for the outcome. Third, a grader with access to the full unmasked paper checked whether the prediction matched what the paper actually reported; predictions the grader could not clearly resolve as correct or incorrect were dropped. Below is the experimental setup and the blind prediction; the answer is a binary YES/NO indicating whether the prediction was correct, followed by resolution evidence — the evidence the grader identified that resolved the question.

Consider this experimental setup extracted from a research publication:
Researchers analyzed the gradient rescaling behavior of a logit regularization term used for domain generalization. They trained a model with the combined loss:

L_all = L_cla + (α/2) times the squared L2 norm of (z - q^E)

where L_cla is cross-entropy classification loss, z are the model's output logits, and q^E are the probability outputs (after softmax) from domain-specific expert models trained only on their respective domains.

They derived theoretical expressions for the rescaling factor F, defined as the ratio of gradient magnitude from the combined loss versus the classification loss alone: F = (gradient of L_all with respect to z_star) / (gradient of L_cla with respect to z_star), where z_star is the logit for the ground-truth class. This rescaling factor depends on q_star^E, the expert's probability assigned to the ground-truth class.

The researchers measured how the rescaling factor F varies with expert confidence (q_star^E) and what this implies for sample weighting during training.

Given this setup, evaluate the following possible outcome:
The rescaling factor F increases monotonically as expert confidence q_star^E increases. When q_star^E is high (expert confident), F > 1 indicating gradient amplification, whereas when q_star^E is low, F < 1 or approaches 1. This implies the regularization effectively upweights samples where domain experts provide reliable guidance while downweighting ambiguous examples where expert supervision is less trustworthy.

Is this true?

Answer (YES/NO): NO